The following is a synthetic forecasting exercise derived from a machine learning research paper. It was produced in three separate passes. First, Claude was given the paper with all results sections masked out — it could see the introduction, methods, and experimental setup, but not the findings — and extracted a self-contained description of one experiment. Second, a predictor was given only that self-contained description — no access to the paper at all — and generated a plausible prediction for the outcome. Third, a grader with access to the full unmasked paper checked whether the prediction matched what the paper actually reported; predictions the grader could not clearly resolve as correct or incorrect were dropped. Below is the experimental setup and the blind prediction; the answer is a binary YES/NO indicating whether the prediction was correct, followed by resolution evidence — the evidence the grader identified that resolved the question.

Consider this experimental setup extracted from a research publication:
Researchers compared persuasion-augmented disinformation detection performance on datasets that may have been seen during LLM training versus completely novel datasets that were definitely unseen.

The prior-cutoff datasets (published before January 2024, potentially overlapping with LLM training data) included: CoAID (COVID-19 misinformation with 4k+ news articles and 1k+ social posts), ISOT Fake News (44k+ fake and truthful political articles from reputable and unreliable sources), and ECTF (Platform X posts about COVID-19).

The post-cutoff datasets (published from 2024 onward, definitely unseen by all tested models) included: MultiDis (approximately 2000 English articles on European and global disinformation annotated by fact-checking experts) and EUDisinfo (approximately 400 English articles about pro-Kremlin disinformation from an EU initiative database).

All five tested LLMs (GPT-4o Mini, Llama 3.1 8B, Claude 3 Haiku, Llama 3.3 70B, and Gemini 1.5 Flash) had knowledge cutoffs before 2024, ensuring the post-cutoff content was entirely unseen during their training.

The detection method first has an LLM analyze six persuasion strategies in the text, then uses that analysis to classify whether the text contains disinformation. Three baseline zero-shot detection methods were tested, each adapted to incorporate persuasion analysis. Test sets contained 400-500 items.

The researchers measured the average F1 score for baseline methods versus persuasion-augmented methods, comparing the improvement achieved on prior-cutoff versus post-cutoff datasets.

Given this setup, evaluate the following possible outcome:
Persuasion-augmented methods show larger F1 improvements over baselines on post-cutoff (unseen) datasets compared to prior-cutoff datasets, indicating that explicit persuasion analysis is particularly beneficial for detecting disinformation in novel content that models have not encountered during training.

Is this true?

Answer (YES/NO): YES